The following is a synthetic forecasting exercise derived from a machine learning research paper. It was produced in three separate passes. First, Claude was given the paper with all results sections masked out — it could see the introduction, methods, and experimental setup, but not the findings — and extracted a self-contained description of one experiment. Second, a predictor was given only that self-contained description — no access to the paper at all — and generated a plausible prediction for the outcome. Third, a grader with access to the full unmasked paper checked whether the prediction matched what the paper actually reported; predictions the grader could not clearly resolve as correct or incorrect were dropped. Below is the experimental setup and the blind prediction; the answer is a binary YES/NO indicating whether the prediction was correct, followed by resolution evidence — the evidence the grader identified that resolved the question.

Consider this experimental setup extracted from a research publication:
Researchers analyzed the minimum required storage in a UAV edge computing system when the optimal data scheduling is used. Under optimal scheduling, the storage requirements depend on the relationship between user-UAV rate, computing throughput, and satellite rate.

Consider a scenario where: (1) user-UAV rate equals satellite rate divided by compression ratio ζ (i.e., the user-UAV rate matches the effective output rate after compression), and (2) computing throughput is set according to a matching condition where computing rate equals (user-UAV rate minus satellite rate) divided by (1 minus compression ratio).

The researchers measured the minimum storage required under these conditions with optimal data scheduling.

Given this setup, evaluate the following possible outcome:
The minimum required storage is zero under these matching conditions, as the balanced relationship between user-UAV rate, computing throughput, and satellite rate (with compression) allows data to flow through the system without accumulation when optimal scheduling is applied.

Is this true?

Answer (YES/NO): YES